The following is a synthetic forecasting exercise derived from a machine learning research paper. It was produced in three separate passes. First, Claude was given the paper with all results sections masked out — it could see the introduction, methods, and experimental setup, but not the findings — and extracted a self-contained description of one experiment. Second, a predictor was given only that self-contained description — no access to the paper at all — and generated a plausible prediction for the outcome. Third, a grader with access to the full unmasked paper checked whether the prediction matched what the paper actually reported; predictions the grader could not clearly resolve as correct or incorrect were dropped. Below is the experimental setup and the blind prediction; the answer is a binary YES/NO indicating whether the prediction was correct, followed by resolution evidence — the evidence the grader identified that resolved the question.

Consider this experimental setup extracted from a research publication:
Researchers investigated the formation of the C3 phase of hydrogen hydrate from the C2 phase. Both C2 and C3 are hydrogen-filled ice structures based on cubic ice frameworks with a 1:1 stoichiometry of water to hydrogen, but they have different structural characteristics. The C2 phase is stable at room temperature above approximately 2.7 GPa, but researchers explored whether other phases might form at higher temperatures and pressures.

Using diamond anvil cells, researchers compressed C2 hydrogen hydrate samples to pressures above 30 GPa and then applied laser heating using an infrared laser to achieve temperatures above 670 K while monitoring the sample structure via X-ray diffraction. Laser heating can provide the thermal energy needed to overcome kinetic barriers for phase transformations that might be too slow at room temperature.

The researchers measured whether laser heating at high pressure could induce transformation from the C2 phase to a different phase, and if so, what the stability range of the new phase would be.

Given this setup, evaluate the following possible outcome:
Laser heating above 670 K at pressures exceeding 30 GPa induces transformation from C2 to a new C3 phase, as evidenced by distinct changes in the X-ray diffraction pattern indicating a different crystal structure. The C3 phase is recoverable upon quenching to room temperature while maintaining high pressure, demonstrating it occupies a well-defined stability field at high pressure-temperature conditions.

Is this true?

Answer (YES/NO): YES